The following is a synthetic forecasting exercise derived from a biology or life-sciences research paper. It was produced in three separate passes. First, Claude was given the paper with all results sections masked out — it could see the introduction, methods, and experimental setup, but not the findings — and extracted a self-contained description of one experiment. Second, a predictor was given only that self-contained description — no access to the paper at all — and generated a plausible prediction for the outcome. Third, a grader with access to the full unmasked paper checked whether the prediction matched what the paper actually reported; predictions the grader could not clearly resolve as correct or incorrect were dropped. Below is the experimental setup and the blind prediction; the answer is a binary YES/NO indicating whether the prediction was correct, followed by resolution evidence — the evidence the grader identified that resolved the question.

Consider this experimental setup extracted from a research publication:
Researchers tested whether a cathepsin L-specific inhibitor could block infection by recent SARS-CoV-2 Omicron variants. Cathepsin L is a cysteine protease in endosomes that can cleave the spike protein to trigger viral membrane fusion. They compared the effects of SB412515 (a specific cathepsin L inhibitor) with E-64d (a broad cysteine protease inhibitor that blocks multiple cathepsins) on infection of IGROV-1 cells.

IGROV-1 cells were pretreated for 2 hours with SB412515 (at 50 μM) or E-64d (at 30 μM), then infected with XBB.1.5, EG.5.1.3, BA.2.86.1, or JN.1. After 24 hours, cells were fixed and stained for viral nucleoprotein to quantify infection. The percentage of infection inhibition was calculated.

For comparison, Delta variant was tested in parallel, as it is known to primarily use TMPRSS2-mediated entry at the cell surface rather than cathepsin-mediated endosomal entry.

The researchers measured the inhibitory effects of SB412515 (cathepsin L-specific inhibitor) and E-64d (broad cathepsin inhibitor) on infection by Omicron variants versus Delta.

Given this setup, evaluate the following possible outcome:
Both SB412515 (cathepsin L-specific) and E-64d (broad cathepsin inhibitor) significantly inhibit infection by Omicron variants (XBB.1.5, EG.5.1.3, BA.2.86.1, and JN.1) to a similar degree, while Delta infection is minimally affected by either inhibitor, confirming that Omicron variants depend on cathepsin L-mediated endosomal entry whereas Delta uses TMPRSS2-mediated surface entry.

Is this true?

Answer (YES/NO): NO